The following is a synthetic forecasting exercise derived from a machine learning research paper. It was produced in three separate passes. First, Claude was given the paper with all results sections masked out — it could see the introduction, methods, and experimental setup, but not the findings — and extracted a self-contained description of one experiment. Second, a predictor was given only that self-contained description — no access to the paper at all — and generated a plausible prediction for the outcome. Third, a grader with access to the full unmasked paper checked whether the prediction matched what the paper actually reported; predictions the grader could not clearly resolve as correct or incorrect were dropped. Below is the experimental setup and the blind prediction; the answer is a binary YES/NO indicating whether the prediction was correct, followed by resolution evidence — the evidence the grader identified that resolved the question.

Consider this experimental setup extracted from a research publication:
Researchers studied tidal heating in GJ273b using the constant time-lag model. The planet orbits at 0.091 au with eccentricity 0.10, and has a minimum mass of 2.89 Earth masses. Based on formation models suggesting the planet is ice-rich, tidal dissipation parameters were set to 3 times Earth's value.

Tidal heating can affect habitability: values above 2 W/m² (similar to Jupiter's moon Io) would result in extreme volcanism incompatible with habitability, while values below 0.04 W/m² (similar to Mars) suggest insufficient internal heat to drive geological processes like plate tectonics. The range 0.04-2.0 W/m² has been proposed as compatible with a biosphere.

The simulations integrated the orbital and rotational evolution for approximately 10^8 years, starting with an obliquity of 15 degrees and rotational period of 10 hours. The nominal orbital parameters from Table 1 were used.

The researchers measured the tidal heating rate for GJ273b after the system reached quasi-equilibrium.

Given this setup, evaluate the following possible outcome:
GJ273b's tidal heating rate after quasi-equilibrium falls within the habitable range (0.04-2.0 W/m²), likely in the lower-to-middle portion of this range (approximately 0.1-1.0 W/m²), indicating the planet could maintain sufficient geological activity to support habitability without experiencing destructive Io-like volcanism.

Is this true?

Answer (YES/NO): YES